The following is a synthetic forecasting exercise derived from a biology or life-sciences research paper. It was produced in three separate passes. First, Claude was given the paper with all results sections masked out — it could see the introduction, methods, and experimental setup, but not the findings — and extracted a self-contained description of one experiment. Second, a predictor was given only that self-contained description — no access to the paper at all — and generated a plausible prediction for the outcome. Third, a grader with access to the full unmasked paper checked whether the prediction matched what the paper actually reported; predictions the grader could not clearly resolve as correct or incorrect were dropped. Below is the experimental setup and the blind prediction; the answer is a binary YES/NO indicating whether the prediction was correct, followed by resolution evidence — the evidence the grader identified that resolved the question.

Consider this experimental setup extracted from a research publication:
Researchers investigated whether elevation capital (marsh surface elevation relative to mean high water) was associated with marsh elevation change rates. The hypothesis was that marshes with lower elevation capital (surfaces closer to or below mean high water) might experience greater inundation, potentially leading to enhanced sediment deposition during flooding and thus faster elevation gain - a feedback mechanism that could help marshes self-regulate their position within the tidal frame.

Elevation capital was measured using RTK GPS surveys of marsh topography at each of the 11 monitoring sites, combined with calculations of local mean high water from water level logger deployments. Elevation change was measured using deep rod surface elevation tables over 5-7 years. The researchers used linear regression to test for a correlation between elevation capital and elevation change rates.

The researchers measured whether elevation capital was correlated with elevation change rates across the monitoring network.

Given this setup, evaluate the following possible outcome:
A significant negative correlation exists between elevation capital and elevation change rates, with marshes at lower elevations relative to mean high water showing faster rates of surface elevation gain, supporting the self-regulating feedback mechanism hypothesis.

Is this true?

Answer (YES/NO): YES